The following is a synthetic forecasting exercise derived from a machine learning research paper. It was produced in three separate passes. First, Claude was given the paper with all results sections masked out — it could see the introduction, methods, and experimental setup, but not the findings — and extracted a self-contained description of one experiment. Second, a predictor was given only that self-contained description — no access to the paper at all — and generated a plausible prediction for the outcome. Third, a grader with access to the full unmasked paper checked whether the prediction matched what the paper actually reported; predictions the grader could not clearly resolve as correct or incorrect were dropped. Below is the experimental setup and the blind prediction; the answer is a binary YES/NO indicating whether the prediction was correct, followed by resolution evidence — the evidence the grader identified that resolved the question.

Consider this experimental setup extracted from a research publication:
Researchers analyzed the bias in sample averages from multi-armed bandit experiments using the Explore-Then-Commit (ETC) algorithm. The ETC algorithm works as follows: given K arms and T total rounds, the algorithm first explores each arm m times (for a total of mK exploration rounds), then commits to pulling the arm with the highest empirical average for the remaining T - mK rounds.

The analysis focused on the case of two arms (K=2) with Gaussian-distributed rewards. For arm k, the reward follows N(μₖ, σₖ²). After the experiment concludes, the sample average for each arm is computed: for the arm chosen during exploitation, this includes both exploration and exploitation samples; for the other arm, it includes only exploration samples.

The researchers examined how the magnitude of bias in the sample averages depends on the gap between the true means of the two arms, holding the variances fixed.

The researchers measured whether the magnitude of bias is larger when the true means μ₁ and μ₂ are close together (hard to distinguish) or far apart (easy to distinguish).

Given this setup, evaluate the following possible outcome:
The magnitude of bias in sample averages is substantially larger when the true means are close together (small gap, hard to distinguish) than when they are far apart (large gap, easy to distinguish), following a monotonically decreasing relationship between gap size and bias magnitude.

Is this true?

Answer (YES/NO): YES